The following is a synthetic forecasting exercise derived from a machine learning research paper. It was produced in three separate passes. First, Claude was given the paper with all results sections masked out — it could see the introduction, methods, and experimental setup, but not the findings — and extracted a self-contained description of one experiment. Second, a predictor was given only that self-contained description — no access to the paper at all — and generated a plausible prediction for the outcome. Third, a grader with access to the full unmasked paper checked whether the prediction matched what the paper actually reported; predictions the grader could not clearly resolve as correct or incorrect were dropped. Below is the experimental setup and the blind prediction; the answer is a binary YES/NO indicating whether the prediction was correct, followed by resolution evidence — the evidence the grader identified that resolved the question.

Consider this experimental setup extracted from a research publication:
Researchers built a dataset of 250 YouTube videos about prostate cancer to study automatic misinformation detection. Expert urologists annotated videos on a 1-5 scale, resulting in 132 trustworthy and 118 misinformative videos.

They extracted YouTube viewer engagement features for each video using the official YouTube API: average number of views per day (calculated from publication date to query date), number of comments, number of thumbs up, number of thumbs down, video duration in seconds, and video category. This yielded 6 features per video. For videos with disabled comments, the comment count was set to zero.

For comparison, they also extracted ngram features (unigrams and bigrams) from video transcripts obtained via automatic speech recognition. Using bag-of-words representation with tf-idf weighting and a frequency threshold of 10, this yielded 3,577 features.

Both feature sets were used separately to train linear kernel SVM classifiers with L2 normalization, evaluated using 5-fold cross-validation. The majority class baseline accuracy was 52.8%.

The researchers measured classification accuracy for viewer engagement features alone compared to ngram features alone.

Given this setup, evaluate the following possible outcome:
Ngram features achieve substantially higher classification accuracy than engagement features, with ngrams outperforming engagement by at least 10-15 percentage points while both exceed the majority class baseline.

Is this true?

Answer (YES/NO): YES